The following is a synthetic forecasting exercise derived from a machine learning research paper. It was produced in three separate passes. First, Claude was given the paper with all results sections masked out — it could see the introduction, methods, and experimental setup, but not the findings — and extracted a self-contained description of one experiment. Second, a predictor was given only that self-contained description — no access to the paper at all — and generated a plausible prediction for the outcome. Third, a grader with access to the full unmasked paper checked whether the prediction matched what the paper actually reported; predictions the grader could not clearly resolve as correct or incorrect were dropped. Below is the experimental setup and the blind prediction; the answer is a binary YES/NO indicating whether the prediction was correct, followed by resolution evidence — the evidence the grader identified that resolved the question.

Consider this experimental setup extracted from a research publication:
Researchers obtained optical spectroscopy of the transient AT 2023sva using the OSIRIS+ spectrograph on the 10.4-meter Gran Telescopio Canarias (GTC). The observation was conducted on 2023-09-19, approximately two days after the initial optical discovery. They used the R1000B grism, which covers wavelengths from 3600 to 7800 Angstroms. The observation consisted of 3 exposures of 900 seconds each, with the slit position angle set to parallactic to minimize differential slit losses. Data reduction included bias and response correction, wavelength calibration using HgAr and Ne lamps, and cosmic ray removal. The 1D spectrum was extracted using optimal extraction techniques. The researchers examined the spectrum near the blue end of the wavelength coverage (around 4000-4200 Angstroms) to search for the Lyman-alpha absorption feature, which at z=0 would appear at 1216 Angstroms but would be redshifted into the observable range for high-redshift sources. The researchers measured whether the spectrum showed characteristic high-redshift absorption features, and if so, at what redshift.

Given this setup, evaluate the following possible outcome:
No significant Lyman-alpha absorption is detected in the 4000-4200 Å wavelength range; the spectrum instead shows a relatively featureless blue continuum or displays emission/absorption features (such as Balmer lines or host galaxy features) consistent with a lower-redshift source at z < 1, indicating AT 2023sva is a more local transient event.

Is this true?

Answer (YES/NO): NO